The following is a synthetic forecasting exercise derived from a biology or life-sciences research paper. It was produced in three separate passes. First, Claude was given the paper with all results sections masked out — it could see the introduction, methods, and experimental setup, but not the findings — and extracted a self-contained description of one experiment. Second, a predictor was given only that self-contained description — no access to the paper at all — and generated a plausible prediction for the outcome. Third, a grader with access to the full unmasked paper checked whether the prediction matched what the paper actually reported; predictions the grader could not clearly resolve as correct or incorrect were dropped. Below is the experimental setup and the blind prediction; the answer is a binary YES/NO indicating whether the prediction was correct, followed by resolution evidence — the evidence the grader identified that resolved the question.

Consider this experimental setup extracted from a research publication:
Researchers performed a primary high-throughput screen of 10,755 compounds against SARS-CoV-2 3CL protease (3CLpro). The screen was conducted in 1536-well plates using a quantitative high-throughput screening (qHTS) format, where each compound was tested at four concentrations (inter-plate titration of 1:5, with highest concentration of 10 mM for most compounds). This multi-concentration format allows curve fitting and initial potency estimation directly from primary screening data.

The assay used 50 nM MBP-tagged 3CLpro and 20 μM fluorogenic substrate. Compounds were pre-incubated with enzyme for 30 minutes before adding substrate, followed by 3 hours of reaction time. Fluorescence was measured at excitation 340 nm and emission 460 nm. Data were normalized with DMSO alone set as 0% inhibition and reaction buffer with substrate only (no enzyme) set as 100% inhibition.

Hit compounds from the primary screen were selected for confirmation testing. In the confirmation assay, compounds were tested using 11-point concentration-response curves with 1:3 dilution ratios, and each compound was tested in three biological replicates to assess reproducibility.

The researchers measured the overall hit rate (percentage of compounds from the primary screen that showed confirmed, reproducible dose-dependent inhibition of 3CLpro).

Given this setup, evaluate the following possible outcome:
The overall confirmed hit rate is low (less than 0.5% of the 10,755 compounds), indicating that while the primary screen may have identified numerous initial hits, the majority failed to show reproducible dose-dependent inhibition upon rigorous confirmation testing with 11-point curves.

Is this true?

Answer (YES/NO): YES